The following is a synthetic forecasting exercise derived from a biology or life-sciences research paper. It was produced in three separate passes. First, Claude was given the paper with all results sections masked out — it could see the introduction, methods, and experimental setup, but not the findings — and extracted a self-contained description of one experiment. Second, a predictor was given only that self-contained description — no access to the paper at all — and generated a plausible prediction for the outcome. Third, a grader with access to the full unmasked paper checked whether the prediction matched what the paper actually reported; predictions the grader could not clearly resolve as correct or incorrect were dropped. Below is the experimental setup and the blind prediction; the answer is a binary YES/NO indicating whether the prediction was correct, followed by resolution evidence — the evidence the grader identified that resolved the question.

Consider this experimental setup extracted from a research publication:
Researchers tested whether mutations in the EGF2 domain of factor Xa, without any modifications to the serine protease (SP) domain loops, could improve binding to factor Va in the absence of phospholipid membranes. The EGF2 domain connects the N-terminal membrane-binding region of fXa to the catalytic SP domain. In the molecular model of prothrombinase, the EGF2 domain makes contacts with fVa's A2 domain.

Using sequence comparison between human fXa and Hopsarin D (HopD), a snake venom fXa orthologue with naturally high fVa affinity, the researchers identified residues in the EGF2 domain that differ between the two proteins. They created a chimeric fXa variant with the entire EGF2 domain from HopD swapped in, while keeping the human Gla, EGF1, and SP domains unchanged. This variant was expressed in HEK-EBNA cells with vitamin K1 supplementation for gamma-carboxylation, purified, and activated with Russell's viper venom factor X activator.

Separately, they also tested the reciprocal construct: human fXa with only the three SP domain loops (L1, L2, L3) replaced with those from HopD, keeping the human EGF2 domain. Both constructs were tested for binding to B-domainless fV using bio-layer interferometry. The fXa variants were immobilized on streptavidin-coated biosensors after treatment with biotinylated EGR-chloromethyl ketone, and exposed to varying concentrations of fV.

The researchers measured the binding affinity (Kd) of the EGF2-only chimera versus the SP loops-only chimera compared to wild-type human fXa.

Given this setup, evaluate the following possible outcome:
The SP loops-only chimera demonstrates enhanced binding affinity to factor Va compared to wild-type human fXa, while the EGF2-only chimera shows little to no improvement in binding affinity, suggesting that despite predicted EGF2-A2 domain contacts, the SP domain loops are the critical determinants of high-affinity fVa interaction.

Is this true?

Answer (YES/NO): NO